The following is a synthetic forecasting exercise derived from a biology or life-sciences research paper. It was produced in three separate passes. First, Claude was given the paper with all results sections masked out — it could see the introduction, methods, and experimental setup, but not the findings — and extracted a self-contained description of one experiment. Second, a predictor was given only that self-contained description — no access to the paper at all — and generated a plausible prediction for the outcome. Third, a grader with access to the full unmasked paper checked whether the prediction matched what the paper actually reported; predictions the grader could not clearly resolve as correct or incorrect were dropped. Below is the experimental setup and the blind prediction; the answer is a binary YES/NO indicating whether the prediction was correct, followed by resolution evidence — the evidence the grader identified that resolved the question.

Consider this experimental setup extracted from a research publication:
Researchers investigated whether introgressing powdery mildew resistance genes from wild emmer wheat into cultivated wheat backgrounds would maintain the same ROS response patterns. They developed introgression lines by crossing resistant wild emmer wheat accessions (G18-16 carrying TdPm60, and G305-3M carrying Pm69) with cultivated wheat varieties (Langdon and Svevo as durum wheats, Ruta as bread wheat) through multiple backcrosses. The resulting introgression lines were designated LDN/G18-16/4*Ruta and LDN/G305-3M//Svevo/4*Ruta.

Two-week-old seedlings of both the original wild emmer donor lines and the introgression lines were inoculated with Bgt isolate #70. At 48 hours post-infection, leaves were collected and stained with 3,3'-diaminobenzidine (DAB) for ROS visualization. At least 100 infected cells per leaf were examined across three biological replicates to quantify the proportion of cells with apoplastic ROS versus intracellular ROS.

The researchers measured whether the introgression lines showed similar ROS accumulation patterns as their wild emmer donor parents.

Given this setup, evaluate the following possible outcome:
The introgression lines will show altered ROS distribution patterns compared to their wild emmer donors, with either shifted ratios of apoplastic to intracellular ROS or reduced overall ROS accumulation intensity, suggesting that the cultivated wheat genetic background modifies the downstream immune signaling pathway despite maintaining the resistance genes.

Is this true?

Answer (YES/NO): NO